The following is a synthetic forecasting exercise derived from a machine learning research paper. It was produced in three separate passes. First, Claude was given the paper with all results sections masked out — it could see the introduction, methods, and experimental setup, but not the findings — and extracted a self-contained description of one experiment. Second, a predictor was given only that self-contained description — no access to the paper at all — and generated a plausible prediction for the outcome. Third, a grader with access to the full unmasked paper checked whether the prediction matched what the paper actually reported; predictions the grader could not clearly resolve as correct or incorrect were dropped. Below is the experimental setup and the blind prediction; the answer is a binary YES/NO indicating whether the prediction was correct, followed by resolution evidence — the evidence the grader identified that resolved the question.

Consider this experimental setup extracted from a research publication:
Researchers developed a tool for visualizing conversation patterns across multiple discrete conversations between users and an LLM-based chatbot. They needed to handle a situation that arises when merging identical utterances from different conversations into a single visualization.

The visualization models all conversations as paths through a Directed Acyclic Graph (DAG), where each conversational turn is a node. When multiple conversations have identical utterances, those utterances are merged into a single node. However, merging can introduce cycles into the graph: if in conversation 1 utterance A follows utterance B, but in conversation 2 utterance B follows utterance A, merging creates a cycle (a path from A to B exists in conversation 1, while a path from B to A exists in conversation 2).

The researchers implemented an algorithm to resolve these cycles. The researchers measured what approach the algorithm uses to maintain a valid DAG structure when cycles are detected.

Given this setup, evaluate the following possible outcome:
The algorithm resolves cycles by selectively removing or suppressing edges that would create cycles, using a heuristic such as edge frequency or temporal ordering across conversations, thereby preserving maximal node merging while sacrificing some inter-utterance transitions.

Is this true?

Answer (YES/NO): NO